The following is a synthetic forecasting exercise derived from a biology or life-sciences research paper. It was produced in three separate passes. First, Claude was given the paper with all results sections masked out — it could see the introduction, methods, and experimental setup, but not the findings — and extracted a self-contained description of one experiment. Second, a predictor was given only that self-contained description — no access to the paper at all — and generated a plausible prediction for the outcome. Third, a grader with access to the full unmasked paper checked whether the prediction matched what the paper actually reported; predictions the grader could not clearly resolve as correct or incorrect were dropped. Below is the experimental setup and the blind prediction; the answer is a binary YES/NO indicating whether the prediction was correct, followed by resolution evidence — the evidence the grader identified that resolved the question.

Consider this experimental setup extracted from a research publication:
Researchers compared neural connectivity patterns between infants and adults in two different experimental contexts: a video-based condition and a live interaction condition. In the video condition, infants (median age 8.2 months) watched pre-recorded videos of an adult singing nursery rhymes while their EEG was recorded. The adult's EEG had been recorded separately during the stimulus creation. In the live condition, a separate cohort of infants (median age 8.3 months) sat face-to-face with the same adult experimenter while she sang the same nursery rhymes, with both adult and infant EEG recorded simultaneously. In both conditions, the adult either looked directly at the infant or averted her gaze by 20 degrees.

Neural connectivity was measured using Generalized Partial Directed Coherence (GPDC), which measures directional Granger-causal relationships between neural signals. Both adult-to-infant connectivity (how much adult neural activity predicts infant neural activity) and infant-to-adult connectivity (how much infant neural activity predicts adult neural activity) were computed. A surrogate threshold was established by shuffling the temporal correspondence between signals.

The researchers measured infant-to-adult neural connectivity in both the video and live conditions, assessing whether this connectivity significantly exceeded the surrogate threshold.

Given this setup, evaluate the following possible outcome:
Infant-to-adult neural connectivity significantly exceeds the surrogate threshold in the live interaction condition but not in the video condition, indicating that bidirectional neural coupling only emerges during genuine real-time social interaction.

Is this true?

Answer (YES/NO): YES